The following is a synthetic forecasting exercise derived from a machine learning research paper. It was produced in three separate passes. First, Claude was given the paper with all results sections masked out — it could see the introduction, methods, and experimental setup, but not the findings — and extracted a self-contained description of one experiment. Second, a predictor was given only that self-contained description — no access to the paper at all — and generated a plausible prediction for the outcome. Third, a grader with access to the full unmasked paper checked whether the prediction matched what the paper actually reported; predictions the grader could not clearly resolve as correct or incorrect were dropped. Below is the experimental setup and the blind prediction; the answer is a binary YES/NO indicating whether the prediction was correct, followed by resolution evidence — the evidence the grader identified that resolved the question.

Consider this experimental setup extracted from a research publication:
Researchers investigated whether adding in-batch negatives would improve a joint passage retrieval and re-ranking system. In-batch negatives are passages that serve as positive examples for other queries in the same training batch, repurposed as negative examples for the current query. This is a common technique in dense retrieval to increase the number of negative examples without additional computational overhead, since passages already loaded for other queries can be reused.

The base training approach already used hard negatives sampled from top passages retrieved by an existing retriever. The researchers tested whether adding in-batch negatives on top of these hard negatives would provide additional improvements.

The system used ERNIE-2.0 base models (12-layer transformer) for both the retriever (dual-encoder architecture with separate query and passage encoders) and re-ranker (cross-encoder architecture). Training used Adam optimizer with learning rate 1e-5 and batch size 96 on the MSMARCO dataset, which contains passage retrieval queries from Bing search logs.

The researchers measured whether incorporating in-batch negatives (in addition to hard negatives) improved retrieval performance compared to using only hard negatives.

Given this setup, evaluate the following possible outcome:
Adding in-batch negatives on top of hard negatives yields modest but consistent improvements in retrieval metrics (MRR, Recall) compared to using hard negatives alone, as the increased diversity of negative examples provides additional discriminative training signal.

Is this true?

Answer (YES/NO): NO